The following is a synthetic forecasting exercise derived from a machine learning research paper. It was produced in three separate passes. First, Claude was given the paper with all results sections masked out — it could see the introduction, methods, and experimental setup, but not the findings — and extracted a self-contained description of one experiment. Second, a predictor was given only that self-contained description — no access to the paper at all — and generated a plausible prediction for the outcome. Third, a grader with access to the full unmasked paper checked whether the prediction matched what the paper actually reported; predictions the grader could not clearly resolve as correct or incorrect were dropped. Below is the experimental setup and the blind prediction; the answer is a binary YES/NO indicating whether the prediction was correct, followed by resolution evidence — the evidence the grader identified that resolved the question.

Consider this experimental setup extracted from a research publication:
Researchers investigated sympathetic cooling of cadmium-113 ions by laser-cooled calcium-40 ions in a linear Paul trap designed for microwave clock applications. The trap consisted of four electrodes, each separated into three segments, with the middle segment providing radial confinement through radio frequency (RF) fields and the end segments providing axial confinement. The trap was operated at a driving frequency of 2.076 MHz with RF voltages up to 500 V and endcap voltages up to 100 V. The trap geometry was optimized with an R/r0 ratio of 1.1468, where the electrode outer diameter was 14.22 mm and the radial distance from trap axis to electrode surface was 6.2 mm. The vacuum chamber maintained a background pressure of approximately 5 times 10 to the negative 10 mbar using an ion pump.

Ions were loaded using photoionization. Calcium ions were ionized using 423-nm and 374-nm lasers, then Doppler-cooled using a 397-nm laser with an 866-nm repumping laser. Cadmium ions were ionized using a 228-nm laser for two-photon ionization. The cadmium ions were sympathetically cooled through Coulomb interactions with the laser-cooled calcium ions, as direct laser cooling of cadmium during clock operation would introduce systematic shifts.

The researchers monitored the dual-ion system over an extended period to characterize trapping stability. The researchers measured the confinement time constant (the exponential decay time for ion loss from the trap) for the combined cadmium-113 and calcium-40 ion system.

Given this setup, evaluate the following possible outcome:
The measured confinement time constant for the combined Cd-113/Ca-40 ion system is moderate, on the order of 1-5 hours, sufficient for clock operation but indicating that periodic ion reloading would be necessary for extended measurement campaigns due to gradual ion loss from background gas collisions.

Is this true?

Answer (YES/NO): NO